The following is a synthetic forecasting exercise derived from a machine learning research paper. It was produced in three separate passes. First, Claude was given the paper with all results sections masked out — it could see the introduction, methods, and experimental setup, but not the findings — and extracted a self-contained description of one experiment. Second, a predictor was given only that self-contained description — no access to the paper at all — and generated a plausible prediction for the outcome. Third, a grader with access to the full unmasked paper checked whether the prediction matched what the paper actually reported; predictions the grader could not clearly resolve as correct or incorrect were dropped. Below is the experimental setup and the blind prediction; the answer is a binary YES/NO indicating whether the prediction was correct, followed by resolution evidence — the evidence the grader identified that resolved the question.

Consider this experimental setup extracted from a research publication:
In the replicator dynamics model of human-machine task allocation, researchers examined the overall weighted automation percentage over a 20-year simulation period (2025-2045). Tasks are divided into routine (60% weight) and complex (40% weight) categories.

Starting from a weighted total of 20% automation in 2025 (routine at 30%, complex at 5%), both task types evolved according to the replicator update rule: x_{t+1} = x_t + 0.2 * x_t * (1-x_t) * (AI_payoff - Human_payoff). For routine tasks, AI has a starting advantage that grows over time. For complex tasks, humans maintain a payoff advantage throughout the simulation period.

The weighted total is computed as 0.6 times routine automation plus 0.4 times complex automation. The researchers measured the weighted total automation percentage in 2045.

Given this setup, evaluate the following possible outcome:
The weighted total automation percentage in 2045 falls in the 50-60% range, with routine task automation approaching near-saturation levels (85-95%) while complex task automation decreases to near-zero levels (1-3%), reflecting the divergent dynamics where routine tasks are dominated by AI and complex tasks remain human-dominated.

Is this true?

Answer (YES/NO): NO